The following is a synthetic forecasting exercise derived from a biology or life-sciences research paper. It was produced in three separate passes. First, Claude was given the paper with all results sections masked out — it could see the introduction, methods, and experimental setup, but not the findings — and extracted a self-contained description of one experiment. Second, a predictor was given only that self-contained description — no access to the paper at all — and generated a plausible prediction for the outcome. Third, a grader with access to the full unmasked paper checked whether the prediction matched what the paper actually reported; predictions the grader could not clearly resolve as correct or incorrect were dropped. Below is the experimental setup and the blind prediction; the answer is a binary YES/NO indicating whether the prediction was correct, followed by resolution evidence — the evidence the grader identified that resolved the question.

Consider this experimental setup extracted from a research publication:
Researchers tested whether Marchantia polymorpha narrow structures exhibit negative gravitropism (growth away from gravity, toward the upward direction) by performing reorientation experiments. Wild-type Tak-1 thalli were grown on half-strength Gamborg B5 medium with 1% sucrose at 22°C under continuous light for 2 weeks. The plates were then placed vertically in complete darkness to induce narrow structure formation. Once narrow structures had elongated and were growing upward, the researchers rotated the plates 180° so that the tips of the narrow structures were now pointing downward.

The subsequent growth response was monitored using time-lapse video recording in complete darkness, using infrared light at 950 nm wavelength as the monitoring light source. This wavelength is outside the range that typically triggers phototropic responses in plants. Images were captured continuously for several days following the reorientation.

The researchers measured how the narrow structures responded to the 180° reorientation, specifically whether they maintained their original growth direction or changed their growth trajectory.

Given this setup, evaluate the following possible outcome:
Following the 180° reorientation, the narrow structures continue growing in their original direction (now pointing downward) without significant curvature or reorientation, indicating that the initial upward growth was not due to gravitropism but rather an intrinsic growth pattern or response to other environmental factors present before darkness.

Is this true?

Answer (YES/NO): NO